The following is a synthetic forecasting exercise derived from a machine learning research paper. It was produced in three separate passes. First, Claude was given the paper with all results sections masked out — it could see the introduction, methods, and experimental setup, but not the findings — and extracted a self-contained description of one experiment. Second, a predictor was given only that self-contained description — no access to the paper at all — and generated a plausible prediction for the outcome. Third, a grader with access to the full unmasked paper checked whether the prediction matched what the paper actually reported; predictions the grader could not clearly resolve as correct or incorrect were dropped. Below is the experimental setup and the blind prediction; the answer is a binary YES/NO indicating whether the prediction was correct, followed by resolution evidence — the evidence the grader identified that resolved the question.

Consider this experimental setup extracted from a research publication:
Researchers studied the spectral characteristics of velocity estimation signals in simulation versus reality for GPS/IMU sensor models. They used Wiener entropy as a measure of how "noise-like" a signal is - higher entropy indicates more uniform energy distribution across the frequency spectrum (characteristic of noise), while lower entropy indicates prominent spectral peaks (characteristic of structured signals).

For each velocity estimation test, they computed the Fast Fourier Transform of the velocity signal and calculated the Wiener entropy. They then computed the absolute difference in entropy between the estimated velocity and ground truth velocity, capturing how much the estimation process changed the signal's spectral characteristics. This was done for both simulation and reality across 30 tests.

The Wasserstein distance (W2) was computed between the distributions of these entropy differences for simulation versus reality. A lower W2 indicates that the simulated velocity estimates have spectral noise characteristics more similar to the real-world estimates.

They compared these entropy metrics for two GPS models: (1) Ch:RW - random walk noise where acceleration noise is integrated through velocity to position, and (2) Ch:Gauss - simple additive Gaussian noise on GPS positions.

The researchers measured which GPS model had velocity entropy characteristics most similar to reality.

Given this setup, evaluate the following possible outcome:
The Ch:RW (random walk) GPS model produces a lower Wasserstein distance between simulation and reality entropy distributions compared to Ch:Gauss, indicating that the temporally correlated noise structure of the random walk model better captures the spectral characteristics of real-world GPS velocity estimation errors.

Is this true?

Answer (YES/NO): YES